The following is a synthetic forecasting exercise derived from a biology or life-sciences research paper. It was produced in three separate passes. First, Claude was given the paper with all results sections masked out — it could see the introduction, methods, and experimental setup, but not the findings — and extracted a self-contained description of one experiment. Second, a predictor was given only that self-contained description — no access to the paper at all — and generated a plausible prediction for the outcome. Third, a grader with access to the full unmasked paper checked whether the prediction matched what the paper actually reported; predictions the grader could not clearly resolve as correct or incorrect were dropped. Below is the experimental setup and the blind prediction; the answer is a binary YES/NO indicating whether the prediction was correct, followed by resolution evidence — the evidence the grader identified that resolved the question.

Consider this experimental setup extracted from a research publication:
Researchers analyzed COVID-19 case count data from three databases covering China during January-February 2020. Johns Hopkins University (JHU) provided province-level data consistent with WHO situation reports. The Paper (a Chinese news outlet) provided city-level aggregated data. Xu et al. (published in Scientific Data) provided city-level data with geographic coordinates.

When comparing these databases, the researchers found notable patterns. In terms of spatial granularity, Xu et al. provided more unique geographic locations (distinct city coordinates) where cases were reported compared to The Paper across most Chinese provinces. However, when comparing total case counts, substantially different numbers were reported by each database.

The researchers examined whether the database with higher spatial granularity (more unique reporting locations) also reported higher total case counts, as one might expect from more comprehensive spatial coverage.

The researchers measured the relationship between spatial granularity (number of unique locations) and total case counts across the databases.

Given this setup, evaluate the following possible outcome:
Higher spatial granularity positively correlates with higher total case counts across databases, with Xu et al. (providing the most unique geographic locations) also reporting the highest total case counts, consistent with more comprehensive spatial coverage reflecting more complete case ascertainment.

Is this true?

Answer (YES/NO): NO